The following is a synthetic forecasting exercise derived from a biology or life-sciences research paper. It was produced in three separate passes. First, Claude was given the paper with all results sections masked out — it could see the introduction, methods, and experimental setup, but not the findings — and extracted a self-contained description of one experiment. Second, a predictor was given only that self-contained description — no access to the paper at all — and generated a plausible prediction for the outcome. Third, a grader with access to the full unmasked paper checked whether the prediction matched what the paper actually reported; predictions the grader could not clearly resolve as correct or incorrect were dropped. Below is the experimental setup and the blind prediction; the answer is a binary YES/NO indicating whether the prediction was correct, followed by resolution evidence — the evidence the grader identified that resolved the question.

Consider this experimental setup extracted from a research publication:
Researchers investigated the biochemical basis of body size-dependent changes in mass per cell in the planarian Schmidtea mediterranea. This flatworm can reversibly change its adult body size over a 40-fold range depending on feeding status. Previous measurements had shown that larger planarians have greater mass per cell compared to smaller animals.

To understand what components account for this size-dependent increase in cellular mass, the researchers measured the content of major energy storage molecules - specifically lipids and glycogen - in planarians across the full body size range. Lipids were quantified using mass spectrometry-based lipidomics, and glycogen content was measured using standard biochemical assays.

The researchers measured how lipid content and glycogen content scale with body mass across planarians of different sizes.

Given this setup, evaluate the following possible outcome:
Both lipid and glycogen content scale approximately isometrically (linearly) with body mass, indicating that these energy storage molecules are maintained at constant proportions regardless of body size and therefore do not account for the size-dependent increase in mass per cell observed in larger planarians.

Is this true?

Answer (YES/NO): NO